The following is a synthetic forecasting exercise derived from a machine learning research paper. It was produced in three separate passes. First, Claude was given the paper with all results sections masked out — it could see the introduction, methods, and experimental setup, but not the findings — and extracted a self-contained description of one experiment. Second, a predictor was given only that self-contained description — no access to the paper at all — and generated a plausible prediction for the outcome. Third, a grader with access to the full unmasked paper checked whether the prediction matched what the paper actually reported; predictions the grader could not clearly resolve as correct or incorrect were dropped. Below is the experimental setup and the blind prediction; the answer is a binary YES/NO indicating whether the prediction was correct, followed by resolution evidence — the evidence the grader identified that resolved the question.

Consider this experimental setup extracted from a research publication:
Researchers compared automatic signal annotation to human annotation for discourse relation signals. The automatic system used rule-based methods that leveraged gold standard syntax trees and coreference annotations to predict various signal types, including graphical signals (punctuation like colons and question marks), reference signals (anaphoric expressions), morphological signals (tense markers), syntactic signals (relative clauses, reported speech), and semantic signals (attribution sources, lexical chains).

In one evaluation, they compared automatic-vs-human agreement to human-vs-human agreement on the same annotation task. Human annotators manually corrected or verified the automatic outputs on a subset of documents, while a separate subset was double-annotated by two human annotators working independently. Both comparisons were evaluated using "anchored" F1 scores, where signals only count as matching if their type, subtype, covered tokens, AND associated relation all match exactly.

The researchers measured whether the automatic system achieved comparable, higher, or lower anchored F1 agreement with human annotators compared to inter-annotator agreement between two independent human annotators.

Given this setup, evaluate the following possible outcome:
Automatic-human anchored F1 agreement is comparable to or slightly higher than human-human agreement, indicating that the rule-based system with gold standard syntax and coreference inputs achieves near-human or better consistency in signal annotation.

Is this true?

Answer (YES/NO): YES